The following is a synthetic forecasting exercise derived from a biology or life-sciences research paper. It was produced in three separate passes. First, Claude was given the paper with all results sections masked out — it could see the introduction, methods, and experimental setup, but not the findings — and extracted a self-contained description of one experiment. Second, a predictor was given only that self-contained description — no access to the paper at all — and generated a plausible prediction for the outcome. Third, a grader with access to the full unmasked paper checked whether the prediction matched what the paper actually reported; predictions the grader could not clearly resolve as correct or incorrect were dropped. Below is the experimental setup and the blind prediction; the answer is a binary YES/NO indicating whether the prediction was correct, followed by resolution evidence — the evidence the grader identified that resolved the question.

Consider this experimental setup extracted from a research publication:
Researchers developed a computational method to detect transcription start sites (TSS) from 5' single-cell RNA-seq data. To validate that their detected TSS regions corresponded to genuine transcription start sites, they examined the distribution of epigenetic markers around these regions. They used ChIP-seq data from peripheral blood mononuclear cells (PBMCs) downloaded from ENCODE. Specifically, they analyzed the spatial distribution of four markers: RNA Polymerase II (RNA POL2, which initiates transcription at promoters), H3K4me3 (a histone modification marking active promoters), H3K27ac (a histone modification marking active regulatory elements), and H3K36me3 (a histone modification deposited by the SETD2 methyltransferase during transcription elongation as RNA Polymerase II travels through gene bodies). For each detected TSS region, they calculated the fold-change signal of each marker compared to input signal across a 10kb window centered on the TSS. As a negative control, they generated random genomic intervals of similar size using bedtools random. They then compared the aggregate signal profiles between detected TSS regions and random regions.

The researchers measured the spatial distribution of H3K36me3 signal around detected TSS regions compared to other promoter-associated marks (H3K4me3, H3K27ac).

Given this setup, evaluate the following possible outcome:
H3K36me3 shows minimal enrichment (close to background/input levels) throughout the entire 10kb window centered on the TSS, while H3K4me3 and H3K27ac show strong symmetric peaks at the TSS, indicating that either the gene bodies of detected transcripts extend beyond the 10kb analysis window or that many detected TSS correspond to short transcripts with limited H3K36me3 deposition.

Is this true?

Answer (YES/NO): NO